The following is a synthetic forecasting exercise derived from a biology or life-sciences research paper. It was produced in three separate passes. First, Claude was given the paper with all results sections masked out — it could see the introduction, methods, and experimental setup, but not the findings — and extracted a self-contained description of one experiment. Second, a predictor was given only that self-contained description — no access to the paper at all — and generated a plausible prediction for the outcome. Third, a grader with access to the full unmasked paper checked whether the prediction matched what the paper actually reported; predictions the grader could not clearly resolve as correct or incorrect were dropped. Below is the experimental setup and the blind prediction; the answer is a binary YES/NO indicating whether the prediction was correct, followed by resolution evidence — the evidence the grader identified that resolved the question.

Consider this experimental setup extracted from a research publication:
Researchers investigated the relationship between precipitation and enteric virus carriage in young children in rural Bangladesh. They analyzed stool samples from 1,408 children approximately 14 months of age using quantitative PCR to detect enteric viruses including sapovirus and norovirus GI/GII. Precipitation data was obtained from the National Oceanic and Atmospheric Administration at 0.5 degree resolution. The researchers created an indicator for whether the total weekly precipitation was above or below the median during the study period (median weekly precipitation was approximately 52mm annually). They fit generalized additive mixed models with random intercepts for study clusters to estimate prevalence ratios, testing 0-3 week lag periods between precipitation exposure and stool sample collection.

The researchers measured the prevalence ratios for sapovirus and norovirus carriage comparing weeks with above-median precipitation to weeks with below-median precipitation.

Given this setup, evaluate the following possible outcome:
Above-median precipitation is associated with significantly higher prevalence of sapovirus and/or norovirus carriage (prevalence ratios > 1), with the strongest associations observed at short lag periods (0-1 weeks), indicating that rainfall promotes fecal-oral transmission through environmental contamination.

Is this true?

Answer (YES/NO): NO